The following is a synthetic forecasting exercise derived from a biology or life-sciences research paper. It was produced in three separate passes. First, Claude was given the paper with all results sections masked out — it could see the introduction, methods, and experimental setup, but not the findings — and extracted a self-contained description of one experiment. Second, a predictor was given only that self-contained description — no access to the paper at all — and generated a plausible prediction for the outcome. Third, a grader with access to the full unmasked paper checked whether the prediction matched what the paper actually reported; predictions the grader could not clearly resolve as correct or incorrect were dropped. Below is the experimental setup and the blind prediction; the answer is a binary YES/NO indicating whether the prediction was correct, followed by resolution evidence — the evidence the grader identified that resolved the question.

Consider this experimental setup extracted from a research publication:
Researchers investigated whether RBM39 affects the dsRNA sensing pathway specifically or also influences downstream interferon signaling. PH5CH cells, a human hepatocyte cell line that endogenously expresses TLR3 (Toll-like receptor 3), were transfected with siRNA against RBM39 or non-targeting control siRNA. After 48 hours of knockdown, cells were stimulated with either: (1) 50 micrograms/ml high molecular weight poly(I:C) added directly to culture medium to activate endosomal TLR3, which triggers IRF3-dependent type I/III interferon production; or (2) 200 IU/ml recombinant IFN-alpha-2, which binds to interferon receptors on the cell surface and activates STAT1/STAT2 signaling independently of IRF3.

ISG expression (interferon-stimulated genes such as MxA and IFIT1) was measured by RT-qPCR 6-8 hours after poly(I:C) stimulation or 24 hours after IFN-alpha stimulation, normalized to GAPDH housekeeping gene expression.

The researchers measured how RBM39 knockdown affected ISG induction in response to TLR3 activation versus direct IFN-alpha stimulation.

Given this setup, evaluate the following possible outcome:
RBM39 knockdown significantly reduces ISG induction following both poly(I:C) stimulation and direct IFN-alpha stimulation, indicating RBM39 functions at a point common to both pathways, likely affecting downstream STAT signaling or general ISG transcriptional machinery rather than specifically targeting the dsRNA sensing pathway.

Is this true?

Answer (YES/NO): NO